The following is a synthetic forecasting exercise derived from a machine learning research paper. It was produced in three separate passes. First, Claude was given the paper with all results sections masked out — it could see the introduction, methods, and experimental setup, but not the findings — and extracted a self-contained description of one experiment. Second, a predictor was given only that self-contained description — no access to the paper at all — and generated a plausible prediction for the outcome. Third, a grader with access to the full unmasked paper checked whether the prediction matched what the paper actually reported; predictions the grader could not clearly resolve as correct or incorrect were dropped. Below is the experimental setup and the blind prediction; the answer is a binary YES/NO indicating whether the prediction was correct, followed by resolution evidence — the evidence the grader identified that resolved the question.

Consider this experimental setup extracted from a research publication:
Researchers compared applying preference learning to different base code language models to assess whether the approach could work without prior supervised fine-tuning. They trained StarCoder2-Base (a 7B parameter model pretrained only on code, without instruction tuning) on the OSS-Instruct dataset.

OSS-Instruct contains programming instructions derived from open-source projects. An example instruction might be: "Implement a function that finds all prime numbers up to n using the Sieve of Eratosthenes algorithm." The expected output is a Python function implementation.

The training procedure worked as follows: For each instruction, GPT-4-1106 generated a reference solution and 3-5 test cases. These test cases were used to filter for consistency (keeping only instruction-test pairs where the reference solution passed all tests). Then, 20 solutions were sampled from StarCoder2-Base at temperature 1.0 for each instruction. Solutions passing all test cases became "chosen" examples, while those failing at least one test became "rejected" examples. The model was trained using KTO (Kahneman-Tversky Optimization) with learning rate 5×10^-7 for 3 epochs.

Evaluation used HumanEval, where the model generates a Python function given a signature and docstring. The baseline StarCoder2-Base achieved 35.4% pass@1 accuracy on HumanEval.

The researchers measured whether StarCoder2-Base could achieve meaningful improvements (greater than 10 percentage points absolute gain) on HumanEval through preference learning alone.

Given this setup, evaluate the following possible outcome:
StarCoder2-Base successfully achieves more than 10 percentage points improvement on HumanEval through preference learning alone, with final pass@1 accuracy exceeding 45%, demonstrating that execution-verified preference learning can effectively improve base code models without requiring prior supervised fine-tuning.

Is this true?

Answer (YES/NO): YES